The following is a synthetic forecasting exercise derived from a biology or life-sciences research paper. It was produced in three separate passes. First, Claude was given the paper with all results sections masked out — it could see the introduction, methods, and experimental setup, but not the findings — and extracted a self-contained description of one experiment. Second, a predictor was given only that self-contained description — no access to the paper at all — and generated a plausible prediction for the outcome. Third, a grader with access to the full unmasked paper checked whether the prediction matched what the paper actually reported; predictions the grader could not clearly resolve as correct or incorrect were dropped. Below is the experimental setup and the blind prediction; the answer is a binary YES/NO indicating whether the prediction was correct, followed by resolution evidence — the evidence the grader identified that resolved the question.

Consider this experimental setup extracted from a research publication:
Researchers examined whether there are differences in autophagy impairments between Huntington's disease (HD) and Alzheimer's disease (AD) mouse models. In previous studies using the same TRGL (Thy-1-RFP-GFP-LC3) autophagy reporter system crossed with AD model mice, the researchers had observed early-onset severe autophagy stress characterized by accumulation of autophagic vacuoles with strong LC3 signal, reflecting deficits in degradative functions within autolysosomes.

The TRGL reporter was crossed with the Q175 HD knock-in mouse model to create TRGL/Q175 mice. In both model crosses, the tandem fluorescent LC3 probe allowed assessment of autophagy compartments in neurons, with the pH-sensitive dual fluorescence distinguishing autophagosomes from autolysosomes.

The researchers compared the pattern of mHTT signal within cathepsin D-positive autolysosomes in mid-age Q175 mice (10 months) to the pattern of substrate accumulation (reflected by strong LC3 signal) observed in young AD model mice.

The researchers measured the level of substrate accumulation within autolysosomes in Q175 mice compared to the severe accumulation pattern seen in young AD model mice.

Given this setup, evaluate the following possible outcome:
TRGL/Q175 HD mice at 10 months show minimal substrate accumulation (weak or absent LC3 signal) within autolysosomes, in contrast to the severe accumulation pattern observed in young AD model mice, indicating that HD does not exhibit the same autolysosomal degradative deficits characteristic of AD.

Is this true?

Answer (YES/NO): YES